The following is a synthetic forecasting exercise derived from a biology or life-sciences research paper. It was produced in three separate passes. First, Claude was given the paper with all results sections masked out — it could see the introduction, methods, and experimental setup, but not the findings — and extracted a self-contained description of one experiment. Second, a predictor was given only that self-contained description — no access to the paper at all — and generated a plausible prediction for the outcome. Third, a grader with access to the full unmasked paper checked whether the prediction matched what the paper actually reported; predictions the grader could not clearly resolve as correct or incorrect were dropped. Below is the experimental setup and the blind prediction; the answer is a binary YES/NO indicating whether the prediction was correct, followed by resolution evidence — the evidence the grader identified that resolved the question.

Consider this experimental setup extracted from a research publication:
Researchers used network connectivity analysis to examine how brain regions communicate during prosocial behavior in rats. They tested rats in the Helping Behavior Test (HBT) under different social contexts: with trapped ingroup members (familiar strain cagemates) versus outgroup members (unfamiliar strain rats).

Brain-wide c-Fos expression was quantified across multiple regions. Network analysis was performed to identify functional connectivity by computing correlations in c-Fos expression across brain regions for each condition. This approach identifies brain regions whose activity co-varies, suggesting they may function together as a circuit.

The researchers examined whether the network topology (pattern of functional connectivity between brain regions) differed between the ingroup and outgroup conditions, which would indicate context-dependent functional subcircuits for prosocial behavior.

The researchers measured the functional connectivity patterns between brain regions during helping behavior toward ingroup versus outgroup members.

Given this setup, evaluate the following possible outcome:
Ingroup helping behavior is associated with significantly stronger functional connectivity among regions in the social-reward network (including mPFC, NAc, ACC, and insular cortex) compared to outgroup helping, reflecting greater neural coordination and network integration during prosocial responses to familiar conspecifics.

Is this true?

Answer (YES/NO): NO